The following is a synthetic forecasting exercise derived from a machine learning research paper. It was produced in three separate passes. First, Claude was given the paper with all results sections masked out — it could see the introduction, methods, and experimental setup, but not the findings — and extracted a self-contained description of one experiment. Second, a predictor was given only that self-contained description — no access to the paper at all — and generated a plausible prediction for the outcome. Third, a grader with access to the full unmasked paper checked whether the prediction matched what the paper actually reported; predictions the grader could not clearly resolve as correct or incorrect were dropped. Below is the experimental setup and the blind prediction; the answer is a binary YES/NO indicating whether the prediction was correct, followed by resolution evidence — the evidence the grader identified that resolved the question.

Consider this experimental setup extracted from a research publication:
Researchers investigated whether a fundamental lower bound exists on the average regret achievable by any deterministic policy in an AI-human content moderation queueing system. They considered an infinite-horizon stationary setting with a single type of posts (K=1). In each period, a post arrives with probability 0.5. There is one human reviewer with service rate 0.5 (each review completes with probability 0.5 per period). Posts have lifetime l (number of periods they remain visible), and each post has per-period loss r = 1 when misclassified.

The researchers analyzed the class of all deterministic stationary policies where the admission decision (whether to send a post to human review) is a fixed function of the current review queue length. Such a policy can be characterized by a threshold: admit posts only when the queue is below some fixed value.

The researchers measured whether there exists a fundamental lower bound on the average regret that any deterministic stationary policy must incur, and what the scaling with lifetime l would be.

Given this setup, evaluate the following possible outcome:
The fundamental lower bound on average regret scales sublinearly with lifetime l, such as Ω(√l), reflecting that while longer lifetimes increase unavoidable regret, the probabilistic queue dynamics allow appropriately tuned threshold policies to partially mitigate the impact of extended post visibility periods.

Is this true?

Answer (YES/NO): YES